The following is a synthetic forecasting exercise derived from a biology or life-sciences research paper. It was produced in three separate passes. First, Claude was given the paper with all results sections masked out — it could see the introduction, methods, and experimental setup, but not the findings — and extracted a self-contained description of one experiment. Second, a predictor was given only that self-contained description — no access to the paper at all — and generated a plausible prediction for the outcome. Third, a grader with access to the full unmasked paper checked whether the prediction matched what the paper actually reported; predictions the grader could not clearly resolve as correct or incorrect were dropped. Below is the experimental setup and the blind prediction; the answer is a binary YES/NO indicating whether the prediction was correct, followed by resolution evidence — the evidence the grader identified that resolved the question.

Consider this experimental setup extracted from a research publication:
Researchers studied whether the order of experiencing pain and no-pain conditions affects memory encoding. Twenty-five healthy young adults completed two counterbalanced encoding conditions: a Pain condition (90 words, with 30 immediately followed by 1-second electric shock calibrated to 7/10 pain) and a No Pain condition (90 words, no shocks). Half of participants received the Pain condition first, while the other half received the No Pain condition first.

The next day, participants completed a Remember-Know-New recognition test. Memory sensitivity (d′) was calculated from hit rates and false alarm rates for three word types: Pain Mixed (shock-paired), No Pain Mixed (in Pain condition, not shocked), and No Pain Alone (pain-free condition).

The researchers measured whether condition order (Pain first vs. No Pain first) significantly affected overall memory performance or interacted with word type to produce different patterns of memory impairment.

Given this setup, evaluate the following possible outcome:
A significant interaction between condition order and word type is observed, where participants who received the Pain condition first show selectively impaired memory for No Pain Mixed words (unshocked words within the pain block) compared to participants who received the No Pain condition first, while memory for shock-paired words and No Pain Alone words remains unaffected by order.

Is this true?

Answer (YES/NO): NO